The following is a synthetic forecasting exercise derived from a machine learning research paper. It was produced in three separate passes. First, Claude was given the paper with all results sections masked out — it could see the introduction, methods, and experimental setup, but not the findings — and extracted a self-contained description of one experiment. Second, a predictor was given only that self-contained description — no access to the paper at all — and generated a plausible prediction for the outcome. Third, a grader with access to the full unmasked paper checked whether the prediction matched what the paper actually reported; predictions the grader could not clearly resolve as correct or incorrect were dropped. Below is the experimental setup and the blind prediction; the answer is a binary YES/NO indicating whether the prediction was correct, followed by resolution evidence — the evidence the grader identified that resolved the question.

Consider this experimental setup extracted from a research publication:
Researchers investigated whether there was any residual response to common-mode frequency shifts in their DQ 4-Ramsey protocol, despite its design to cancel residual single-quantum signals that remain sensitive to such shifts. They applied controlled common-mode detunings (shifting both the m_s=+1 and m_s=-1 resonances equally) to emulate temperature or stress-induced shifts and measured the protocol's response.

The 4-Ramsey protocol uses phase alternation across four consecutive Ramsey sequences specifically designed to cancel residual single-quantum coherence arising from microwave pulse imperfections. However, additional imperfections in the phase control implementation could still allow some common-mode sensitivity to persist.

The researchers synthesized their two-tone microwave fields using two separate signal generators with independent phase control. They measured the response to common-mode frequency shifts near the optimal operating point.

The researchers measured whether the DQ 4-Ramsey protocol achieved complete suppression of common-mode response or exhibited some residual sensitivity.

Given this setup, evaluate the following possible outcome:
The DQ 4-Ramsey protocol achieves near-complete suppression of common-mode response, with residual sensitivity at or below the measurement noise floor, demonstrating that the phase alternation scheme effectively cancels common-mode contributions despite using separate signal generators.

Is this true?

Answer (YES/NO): NO